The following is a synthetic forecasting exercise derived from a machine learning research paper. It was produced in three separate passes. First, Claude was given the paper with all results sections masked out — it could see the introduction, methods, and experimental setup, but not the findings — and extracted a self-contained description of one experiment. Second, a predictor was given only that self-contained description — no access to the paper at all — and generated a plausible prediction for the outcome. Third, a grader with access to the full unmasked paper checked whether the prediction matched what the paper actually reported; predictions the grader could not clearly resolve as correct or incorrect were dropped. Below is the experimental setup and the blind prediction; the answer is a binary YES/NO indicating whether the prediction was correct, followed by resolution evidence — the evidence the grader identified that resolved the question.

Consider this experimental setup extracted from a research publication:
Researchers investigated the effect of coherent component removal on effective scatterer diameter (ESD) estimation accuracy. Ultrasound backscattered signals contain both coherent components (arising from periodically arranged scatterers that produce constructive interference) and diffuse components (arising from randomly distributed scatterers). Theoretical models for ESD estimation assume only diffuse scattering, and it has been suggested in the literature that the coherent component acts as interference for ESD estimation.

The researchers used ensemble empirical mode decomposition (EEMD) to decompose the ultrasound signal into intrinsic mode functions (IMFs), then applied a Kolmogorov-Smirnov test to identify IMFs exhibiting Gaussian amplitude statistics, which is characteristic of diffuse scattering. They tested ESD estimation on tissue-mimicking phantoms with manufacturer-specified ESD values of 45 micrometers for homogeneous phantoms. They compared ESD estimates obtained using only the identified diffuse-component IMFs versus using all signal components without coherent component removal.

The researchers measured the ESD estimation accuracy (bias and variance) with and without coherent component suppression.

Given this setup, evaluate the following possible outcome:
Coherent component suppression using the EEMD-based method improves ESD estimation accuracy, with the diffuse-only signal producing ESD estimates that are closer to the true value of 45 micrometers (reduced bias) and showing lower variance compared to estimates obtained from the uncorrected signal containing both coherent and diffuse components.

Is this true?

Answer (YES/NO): YES